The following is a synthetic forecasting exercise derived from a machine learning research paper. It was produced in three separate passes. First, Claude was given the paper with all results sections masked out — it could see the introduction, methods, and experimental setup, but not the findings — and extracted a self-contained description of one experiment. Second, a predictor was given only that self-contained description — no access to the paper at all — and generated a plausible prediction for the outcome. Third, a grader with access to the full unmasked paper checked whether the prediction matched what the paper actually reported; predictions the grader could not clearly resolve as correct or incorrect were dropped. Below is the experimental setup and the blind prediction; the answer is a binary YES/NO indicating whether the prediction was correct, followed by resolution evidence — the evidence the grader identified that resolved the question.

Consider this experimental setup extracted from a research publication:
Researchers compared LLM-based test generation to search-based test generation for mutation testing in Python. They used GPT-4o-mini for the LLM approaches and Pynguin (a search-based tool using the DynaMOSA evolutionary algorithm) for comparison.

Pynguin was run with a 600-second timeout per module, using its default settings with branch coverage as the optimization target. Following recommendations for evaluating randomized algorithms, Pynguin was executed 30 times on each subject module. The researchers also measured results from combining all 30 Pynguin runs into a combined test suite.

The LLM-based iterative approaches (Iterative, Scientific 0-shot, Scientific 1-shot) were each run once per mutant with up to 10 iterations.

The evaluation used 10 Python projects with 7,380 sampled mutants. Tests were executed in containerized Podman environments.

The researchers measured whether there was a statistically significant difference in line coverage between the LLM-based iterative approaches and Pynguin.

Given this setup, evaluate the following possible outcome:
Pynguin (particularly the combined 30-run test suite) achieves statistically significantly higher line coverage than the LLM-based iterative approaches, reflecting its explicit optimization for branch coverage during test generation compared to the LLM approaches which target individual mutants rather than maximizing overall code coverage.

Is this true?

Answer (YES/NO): NO